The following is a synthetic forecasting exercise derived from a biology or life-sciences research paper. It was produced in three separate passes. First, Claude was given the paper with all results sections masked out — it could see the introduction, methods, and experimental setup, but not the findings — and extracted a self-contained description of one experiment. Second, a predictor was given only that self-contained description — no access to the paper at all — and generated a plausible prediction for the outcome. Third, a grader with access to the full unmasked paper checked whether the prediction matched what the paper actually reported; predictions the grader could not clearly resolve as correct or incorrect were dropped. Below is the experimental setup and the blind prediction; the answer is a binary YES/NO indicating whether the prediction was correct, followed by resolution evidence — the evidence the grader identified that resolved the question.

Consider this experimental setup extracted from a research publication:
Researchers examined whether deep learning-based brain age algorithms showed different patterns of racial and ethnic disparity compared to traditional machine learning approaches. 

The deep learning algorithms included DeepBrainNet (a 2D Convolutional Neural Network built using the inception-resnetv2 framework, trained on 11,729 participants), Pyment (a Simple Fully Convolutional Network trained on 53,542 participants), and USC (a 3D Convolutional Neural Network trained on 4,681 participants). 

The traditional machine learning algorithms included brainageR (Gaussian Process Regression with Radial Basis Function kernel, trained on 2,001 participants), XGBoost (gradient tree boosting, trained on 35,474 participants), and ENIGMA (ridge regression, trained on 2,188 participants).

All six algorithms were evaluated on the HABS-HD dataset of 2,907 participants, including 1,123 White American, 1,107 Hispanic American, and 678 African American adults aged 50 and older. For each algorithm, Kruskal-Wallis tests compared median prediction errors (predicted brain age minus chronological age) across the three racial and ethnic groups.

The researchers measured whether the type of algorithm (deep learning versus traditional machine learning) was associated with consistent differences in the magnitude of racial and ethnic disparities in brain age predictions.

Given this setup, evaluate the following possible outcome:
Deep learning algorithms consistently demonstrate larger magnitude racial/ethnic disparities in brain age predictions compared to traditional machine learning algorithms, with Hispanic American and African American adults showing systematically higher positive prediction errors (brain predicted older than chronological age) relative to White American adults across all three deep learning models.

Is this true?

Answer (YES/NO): NO